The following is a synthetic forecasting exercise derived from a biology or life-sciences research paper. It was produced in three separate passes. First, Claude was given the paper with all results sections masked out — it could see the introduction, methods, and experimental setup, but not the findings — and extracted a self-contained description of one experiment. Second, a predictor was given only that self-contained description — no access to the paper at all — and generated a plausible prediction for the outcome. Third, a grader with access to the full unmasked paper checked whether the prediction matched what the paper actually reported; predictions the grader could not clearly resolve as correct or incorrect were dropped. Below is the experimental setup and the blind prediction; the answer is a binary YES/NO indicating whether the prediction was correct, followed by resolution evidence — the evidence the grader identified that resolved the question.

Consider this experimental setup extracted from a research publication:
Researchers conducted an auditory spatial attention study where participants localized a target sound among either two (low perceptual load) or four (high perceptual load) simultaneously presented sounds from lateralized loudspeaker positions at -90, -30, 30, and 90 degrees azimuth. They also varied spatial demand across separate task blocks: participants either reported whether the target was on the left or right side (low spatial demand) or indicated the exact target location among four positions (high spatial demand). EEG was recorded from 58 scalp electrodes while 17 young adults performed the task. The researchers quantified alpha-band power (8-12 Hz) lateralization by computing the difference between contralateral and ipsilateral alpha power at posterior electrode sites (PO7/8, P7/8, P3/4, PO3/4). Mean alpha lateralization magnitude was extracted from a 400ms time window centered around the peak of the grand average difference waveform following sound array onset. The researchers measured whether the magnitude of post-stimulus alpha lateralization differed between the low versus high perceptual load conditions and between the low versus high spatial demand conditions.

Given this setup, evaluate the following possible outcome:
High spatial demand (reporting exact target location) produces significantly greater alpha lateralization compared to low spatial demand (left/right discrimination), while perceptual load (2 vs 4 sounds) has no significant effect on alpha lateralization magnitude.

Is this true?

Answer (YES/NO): NO